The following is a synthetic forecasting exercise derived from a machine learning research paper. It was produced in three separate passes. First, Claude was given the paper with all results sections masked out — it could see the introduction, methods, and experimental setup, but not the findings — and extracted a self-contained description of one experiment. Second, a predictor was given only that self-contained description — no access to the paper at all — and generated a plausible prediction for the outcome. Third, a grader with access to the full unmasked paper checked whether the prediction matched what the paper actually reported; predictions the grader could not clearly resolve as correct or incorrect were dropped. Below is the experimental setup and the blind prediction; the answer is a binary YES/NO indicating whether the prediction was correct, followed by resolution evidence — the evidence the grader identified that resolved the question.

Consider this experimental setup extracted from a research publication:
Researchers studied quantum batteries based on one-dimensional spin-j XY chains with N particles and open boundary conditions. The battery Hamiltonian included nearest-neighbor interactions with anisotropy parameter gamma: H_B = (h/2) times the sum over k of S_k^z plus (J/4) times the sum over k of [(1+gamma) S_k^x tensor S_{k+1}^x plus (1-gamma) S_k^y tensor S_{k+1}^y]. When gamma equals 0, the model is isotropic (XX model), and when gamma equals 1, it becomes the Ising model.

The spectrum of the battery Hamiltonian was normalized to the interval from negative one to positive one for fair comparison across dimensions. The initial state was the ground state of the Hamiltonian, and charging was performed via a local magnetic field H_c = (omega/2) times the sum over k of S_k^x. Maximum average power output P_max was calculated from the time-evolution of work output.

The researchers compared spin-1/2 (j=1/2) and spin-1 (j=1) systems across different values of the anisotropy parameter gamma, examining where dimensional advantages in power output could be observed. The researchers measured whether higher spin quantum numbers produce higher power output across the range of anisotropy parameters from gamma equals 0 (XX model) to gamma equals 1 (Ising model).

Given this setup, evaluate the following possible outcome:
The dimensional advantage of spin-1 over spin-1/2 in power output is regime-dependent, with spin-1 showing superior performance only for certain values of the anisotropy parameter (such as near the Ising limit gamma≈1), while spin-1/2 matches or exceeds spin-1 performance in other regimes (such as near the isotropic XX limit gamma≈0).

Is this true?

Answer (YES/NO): NO